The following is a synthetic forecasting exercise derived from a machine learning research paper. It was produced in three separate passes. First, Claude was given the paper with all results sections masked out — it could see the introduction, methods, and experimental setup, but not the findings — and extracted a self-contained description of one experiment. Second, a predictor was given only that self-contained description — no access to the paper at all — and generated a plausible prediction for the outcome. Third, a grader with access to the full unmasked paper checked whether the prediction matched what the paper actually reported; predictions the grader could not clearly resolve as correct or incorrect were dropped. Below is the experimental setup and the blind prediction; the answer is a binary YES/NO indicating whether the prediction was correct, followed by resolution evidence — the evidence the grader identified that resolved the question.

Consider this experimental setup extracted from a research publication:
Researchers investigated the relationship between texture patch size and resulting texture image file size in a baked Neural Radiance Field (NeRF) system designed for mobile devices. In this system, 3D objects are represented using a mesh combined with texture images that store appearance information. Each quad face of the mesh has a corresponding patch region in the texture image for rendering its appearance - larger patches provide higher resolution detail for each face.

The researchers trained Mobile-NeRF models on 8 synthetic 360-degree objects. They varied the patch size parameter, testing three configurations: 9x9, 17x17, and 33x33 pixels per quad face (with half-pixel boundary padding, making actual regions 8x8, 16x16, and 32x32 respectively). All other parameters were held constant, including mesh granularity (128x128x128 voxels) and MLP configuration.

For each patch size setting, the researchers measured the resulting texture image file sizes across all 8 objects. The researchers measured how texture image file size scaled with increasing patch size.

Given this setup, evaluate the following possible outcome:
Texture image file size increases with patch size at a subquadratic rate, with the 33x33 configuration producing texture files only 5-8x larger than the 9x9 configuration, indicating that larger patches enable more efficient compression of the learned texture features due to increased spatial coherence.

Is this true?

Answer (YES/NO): YES